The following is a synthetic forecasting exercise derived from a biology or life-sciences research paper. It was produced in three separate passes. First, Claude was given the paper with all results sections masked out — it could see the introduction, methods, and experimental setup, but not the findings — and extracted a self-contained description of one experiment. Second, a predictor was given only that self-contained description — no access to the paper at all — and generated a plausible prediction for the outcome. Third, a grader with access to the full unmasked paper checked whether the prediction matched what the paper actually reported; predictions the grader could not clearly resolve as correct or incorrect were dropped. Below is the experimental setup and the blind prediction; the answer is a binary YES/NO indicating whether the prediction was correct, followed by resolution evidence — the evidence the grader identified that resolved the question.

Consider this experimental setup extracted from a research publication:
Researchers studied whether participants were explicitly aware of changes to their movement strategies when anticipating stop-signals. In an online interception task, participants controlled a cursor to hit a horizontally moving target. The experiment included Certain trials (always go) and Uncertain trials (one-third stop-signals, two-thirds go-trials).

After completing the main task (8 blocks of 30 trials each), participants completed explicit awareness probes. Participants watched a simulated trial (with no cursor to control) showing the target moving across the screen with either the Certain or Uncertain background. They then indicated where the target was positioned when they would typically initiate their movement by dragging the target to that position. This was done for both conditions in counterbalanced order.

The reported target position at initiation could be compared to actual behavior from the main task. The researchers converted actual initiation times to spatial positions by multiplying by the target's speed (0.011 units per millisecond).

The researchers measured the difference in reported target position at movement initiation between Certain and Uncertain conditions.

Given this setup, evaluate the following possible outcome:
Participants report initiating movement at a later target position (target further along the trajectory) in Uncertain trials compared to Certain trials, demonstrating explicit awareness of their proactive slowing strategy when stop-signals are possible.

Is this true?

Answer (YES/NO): YES